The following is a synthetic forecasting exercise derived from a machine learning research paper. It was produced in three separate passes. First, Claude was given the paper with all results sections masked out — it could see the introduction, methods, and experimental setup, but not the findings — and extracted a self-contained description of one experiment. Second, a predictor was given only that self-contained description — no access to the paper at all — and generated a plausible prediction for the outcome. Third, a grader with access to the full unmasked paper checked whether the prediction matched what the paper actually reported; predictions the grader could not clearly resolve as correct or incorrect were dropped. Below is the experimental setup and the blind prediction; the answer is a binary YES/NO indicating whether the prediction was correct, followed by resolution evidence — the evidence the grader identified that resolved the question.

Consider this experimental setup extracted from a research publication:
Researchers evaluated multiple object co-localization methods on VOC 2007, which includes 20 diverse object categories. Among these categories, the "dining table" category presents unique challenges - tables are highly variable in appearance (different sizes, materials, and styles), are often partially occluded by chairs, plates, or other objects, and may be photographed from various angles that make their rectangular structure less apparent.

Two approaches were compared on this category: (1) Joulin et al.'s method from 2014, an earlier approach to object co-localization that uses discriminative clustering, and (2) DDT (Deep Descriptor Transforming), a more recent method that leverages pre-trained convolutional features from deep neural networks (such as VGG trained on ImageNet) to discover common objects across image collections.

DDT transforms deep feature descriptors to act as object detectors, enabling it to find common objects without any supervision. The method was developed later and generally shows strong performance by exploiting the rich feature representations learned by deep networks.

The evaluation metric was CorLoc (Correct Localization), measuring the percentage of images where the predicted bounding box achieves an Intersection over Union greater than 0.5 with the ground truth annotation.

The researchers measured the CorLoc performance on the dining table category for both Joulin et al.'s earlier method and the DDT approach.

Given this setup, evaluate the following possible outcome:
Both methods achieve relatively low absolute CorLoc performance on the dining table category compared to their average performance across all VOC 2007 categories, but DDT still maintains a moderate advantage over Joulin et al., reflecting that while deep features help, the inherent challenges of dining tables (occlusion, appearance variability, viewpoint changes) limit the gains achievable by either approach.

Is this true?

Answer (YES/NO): NO